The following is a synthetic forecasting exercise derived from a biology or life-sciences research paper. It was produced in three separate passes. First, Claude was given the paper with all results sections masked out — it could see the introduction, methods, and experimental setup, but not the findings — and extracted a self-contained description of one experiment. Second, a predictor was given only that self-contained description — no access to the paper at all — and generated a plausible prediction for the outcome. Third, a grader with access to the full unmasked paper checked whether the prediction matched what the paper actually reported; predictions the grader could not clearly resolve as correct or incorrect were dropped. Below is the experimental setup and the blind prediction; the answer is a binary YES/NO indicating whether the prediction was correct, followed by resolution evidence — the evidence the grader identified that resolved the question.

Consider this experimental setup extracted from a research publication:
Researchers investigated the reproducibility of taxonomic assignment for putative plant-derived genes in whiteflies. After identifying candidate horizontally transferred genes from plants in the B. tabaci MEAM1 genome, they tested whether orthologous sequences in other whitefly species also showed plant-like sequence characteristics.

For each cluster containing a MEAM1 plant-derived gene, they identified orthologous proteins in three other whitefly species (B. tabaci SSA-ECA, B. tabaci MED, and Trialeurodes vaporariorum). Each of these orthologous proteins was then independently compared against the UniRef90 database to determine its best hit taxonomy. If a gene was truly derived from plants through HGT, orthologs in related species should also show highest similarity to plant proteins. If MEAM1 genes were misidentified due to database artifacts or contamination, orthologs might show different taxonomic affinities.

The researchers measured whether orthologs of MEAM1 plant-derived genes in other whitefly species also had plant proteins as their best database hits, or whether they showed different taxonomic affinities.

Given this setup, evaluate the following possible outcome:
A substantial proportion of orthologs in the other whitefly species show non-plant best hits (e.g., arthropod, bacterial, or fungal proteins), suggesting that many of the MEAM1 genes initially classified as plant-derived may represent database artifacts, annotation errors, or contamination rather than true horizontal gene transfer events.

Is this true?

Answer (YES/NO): NO